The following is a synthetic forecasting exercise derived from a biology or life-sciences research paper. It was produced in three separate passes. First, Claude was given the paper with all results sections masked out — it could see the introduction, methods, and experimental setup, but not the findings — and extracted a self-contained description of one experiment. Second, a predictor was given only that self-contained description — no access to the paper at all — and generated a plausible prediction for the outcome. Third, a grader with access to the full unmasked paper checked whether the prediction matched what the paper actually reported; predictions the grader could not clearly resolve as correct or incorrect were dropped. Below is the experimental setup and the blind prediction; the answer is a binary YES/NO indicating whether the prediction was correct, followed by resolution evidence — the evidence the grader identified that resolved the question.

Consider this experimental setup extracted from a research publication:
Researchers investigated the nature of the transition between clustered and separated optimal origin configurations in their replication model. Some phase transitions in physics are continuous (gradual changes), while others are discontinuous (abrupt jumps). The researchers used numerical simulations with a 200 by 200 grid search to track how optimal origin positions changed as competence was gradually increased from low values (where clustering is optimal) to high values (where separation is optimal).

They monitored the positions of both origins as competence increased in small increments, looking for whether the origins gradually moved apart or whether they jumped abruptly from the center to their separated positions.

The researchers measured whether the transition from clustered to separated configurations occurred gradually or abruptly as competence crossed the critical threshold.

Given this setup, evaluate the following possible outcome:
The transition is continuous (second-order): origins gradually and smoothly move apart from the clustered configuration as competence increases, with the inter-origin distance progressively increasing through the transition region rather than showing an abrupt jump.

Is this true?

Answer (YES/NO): NO